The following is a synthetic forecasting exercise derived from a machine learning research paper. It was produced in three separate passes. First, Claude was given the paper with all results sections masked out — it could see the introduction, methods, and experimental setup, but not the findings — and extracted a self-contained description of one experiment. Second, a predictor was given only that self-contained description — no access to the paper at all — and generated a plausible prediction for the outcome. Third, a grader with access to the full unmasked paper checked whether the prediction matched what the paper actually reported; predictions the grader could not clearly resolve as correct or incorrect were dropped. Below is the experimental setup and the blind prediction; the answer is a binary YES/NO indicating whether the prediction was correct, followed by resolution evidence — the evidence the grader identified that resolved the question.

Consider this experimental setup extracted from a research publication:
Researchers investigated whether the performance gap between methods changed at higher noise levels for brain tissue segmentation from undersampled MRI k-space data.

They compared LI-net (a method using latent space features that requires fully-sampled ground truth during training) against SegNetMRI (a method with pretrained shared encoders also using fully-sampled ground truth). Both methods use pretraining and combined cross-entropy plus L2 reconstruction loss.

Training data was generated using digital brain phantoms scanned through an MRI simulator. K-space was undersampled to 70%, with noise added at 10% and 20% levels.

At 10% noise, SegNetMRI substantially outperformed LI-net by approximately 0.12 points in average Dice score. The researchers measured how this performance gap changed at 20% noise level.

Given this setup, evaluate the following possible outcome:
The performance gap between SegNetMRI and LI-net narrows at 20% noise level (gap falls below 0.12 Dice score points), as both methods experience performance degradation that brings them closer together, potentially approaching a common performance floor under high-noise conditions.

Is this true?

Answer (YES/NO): YES